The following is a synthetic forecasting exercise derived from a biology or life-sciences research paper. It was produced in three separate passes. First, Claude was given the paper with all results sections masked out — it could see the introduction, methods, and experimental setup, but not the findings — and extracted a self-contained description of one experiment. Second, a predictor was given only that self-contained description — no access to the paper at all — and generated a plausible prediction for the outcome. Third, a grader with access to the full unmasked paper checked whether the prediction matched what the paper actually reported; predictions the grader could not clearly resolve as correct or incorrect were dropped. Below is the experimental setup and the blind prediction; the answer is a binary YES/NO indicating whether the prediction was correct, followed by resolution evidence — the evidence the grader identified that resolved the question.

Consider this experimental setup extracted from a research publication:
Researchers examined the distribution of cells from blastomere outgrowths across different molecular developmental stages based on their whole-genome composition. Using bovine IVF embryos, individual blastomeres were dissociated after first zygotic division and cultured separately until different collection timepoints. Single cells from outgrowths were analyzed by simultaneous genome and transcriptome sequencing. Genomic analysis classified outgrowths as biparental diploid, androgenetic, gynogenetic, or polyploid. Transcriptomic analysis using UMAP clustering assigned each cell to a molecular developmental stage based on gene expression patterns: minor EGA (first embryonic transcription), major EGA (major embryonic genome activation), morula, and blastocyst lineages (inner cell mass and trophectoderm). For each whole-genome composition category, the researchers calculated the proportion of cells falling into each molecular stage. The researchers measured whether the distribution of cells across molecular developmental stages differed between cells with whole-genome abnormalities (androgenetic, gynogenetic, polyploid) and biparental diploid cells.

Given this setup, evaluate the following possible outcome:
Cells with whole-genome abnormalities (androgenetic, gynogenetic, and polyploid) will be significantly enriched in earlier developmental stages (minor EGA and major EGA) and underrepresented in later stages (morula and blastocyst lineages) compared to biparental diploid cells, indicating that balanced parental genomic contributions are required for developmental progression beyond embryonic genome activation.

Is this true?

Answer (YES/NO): YES